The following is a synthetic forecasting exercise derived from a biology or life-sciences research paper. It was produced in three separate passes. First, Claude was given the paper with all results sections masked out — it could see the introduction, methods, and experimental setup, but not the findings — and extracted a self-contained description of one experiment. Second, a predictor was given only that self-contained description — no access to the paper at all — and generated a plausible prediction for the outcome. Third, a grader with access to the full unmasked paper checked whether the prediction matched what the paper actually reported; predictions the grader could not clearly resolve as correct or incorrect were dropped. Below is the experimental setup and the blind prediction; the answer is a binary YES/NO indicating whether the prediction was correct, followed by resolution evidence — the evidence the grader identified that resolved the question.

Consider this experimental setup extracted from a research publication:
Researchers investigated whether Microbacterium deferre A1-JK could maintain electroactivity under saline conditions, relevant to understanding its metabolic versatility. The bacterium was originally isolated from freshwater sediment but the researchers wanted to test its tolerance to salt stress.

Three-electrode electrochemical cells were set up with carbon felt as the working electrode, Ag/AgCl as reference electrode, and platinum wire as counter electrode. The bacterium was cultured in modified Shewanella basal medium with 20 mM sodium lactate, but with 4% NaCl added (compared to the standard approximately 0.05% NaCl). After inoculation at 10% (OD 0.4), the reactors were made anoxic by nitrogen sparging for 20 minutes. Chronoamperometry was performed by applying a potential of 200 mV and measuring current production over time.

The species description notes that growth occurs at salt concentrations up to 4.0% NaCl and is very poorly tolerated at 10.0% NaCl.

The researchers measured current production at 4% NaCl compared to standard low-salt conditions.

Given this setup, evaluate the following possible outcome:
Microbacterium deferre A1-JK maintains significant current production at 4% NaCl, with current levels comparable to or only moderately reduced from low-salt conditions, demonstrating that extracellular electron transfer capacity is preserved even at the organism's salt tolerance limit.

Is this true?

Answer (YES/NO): NO